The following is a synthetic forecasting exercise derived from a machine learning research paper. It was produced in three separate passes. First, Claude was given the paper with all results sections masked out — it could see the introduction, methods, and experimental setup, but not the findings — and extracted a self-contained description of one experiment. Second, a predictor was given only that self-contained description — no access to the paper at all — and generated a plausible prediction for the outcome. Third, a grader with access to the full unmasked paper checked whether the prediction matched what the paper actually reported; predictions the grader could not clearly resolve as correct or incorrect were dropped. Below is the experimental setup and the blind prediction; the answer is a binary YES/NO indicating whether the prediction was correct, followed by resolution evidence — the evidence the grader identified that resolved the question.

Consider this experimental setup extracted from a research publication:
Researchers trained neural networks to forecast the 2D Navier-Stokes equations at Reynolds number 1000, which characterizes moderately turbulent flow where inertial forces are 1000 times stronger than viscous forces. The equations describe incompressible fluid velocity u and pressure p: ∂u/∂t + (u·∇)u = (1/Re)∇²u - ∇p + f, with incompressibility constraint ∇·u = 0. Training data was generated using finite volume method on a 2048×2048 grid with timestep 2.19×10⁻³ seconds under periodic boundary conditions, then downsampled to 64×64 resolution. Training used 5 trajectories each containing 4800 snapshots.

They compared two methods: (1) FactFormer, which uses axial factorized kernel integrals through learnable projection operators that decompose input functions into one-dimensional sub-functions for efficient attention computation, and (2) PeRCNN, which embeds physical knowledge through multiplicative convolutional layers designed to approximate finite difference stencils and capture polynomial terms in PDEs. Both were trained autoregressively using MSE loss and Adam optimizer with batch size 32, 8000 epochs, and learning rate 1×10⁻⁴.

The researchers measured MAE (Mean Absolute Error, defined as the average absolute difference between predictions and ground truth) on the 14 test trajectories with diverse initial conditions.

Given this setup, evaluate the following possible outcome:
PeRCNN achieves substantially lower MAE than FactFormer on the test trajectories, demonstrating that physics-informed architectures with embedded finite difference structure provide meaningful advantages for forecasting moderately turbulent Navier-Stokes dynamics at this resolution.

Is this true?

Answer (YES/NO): YES